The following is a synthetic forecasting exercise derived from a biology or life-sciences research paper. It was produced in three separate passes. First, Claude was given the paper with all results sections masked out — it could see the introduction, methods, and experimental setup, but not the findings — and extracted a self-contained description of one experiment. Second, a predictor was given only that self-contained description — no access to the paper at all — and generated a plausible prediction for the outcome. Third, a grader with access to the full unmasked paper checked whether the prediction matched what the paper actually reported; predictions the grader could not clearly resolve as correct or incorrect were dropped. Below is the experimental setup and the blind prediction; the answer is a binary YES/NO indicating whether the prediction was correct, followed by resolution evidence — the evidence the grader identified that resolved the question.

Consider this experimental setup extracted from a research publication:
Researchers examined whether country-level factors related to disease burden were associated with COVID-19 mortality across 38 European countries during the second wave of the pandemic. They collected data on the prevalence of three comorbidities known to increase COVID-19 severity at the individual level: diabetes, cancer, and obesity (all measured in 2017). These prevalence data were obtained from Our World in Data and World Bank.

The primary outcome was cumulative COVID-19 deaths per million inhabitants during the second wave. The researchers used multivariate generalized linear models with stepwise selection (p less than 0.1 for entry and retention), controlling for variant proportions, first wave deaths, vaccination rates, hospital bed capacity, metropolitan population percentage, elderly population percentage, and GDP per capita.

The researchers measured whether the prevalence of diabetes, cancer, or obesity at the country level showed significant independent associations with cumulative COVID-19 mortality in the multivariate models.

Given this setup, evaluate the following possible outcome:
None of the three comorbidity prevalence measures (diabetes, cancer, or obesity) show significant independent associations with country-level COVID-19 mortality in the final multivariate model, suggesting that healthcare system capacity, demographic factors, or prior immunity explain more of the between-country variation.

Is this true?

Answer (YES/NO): YES